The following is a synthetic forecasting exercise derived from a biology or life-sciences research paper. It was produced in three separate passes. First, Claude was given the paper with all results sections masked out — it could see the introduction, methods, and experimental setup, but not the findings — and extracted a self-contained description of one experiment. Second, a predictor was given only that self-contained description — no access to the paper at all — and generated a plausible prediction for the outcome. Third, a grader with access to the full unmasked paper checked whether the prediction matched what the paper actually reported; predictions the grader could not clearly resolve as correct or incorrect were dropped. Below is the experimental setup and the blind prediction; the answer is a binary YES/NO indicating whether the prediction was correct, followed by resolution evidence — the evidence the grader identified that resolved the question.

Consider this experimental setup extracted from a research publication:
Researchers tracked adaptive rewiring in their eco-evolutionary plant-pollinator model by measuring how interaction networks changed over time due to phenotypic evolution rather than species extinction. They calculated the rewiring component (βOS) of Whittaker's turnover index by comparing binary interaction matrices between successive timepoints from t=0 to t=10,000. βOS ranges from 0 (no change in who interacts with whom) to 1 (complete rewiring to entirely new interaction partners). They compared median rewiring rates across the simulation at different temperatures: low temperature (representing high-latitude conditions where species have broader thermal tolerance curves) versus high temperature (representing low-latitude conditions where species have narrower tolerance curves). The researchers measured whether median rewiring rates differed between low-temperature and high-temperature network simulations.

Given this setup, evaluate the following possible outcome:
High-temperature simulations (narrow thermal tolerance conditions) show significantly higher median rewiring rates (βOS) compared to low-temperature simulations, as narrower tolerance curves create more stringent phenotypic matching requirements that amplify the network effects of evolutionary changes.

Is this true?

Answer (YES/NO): YES